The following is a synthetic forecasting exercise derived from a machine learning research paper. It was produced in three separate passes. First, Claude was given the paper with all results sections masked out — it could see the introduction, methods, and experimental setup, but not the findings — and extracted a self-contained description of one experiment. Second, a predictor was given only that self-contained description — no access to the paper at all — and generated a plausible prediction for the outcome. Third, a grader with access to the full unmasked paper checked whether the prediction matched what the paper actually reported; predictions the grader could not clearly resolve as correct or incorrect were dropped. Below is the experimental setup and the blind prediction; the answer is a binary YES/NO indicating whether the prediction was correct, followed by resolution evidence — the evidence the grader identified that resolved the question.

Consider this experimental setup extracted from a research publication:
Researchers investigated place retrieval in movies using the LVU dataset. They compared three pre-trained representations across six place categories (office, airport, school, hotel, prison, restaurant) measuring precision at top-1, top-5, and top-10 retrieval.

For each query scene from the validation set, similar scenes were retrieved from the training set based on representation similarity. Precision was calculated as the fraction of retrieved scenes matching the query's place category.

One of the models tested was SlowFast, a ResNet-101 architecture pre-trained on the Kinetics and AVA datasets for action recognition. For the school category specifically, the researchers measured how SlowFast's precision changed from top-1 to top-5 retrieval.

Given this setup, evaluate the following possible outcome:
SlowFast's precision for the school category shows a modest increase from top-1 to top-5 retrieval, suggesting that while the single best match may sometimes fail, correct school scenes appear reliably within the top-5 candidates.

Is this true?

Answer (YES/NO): NO